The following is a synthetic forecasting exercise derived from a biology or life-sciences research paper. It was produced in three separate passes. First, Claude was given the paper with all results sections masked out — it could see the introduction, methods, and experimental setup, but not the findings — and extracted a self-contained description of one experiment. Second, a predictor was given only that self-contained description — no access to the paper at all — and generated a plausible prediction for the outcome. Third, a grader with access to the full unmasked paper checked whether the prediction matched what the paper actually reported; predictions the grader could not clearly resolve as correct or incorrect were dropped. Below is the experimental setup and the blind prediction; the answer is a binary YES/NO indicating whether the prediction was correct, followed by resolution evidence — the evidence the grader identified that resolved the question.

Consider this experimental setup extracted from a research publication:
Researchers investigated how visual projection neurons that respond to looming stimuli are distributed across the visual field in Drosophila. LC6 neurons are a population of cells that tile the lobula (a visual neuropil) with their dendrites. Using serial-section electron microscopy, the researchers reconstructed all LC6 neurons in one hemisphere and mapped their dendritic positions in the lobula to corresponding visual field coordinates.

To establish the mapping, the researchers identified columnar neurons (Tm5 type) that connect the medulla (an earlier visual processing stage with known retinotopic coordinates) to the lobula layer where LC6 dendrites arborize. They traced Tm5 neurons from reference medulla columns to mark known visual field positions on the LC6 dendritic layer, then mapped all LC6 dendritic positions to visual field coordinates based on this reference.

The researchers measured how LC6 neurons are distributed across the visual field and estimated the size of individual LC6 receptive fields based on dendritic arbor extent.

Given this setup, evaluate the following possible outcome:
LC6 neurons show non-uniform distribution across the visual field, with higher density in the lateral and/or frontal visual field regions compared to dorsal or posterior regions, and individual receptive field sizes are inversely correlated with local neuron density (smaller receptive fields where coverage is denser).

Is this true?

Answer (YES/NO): NO